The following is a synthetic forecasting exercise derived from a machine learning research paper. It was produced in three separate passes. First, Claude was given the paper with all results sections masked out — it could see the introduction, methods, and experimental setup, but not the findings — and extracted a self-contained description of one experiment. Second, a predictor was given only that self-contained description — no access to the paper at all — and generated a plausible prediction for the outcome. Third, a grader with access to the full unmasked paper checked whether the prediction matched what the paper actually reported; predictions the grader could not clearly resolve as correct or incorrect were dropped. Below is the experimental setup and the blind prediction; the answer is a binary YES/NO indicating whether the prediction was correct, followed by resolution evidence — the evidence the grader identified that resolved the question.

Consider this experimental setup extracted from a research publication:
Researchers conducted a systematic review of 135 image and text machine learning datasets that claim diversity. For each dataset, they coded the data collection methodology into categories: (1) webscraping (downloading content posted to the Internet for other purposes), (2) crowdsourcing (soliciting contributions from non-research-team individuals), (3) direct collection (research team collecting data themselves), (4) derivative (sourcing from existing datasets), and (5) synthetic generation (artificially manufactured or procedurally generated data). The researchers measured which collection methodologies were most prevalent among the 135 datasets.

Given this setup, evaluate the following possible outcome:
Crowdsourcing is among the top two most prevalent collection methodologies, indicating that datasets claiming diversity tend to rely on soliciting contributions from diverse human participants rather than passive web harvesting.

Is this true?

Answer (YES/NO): NO